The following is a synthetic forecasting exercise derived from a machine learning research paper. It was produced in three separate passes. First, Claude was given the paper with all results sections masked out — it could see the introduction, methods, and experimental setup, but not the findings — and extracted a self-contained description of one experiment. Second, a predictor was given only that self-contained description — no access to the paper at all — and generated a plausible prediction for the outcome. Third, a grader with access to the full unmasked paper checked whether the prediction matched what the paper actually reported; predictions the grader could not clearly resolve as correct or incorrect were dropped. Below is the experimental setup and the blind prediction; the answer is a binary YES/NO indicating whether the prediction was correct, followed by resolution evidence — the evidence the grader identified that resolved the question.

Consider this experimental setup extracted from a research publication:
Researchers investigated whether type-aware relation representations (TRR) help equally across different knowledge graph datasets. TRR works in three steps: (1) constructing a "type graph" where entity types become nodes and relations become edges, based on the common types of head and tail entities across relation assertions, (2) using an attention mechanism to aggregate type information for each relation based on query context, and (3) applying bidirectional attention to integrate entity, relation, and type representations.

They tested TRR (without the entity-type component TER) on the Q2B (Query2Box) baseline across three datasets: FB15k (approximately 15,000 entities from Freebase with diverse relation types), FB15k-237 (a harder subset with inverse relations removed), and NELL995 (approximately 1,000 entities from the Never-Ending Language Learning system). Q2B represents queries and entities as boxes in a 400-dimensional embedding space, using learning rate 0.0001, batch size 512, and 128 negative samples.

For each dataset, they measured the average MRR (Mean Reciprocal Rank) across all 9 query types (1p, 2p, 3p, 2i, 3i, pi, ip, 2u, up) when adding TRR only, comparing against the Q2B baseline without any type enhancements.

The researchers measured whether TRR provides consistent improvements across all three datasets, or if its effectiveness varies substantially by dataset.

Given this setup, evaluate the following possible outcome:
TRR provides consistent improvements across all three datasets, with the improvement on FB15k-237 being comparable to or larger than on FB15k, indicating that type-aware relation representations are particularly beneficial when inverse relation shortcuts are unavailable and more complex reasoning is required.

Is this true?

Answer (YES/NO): NO